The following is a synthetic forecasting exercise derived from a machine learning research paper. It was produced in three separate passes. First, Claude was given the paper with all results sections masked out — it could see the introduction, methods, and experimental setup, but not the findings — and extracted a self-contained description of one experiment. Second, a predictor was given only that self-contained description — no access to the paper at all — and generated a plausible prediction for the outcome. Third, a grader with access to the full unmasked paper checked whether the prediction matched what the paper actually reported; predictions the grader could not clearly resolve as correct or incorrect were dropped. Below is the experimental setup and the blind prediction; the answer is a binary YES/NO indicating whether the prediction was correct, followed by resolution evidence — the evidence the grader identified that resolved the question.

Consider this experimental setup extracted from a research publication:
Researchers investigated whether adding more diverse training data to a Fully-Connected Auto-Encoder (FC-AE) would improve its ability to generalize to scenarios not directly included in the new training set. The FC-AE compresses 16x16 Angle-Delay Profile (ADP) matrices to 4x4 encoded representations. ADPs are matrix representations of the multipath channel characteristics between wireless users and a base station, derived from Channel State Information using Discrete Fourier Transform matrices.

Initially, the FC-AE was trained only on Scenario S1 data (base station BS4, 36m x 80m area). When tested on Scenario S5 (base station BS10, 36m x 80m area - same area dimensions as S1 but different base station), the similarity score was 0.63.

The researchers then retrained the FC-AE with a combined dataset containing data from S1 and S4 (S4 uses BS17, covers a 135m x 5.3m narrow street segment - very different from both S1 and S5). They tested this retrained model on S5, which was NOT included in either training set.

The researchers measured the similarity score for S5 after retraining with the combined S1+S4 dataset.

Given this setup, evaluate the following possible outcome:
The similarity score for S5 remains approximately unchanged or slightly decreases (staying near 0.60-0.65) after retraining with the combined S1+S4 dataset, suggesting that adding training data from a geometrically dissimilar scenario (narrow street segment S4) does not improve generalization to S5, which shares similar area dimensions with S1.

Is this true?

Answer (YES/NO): NO